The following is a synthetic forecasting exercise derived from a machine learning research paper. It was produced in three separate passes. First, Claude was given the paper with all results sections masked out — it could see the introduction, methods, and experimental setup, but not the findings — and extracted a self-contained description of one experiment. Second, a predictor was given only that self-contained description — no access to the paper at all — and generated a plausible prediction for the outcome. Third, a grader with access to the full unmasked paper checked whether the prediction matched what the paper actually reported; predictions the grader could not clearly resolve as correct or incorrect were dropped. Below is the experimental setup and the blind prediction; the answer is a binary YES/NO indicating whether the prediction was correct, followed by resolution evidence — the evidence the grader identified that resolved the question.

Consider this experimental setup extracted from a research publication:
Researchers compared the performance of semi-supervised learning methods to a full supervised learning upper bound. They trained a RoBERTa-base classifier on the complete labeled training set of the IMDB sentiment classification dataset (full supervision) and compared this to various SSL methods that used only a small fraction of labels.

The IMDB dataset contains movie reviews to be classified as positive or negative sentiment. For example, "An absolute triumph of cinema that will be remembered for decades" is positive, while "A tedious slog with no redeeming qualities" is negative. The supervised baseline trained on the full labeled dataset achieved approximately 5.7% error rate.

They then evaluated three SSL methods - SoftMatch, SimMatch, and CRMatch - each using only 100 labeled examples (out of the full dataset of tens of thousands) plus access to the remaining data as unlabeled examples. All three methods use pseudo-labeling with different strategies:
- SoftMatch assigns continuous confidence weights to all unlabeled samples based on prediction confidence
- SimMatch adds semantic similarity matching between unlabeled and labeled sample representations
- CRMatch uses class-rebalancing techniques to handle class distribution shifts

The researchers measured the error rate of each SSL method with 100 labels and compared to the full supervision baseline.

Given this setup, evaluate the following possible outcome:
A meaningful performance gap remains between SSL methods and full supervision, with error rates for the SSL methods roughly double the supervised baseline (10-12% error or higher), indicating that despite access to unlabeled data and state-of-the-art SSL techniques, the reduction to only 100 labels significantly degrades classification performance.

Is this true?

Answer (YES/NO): NO